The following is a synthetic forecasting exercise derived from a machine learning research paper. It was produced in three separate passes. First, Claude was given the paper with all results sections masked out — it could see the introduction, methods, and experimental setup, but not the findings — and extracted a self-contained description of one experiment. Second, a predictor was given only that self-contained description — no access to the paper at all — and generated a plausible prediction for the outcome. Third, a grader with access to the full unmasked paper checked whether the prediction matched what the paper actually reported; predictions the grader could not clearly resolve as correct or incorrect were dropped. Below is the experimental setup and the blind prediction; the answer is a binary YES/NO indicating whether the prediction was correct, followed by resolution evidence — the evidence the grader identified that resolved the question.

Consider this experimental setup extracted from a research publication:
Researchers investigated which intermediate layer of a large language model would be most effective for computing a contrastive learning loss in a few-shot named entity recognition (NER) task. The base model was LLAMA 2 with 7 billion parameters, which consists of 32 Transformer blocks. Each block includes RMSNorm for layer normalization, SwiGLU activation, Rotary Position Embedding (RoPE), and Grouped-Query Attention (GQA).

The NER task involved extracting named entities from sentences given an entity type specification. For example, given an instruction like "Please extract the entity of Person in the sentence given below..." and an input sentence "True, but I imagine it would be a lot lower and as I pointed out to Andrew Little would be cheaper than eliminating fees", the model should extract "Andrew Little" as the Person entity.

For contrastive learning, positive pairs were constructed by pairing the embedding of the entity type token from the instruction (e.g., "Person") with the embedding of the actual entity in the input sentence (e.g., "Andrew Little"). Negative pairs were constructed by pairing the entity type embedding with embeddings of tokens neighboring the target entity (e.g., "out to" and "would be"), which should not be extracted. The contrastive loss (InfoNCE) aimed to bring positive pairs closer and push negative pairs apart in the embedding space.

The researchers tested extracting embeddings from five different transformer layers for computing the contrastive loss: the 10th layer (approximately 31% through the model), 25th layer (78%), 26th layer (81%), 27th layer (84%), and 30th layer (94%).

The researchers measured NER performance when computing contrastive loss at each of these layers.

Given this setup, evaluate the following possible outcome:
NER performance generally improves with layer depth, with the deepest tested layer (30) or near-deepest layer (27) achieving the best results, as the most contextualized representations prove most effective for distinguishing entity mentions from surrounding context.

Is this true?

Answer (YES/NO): NO